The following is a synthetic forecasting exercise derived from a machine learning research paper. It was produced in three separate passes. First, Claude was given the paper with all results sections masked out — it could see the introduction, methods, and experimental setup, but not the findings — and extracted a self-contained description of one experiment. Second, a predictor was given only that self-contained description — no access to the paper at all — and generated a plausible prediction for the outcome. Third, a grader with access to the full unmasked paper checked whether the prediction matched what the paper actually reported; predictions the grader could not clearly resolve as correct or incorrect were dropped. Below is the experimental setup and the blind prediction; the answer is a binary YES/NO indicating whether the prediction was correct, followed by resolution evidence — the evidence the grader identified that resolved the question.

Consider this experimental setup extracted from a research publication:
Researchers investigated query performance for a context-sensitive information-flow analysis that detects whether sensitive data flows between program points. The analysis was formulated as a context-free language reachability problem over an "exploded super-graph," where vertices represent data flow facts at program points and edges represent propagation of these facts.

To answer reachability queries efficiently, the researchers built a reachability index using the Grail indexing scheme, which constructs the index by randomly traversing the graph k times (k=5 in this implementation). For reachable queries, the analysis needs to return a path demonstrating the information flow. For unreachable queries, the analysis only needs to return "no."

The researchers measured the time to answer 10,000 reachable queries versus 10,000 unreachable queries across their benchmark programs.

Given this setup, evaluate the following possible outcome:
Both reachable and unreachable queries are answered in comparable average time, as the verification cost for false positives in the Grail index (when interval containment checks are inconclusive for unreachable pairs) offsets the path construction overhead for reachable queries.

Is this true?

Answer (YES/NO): NO